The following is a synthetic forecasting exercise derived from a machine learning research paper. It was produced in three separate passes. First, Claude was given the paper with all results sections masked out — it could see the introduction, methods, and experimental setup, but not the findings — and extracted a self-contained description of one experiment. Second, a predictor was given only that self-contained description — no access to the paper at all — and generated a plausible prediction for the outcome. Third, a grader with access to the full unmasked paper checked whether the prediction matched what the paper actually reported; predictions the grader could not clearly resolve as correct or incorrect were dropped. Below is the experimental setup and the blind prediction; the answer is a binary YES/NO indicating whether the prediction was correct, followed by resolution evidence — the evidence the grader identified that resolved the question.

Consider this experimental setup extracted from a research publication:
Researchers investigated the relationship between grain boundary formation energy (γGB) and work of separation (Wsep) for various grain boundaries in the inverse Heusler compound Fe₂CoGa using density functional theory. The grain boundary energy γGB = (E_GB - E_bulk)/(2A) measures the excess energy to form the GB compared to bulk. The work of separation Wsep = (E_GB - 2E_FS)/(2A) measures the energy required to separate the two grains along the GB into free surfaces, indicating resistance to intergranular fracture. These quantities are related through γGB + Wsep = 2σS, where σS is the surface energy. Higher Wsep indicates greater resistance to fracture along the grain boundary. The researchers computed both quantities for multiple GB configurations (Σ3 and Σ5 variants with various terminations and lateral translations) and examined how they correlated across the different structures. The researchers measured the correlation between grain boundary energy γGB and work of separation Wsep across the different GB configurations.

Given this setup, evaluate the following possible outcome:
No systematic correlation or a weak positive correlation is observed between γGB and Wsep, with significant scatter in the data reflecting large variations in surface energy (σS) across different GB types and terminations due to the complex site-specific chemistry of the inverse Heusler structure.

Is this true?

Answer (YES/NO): NO